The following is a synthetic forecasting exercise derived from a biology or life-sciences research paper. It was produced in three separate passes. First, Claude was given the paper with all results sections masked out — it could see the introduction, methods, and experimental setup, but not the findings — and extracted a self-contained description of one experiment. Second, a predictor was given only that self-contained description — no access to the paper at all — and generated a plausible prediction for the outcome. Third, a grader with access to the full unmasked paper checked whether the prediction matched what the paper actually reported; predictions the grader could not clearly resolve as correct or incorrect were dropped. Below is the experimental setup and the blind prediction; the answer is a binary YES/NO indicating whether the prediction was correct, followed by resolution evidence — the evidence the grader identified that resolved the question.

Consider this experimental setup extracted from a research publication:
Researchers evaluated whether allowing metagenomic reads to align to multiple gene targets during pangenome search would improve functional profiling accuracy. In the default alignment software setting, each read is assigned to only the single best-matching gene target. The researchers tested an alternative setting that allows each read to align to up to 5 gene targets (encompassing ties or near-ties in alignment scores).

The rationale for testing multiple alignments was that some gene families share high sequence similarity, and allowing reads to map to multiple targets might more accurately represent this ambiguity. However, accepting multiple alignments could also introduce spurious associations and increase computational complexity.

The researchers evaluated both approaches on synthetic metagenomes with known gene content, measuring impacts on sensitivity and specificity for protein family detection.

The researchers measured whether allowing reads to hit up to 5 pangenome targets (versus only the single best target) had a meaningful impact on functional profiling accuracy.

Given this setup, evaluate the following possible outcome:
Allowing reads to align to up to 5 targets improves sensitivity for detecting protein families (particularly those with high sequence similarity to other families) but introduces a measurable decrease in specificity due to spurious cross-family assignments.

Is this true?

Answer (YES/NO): NO